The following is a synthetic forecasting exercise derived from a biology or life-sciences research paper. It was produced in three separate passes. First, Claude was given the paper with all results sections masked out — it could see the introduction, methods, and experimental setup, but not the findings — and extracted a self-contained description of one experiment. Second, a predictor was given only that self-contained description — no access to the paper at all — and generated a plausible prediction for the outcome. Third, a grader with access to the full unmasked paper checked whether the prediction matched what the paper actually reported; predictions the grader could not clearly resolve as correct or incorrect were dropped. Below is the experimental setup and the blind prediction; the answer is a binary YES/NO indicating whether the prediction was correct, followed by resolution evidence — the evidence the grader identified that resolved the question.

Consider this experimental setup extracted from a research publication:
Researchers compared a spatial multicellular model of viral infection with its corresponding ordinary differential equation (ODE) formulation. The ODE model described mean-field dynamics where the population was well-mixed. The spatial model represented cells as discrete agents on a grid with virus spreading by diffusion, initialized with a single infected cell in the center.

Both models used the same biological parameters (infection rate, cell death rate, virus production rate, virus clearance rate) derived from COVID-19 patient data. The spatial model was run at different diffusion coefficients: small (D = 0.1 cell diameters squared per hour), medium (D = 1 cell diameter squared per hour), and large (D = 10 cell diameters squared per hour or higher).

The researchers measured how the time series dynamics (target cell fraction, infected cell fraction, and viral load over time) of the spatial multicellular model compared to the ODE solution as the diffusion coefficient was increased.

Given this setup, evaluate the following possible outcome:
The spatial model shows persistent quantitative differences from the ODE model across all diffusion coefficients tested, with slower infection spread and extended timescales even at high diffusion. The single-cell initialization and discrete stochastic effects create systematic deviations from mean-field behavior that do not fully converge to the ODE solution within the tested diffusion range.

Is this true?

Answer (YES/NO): NO